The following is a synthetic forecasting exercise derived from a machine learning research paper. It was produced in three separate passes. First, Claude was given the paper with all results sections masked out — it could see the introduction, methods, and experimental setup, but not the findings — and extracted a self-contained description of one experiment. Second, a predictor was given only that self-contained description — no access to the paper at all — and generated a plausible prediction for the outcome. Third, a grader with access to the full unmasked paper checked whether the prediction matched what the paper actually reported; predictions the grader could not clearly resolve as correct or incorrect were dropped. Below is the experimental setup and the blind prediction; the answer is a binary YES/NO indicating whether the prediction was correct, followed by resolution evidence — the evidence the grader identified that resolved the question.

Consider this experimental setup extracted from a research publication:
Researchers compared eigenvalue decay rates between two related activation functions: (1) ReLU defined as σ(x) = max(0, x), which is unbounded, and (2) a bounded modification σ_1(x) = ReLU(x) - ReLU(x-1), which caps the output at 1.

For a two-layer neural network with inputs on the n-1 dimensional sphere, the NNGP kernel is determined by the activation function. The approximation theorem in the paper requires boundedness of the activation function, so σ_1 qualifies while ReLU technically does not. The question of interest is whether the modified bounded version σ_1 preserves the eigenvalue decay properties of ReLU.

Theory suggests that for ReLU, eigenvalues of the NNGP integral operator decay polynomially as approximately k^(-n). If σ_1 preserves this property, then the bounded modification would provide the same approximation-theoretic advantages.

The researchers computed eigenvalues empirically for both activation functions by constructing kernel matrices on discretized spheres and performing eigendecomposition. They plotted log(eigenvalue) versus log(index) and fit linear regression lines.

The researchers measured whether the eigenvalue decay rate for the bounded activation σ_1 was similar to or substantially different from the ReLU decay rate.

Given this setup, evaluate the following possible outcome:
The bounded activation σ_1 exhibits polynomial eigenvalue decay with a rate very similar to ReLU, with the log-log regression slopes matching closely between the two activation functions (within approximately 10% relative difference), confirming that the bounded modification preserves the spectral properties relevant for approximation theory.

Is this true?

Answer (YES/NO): YES